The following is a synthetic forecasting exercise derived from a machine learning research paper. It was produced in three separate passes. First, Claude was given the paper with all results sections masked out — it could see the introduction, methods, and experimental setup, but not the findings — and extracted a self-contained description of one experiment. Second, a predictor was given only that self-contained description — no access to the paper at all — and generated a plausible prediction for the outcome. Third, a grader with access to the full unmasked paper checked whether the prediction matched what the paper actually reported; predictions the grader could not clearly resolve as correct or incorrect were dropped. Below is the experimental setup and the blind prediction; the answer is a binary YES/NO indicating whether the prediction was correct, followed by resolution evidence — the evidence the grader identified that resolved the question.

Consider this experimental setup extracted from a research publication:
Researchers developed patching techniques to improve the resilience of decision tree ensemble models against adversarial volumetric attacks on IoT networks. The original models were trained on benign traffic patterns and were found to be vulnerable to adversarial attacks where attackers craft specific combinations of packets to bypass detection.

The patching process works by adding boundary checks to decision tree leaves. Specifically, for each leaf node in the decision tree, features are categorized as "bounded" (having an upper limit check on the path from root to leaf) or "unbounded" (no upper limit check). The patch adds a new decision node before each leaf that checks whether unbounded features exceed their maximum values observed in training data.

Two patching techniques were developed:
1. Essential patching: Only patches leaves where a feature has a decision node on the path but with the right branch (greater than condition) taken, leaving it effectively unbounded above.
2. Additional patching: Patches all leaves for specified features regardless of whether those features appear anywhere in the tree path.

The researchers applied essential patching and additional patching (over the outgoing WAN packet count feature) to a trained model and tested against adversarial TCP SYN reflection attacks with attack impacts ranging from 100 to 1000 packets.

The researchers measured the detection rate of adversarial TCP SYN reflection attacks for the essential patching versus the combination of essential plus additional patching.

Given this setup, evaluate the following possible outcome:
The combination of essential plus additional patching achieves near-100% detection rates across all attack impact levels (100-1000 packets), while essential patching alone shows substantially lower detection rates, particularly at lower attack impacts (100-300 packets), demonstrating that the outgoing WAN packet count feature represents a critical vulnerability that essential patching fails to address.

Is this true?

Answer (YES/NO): NO